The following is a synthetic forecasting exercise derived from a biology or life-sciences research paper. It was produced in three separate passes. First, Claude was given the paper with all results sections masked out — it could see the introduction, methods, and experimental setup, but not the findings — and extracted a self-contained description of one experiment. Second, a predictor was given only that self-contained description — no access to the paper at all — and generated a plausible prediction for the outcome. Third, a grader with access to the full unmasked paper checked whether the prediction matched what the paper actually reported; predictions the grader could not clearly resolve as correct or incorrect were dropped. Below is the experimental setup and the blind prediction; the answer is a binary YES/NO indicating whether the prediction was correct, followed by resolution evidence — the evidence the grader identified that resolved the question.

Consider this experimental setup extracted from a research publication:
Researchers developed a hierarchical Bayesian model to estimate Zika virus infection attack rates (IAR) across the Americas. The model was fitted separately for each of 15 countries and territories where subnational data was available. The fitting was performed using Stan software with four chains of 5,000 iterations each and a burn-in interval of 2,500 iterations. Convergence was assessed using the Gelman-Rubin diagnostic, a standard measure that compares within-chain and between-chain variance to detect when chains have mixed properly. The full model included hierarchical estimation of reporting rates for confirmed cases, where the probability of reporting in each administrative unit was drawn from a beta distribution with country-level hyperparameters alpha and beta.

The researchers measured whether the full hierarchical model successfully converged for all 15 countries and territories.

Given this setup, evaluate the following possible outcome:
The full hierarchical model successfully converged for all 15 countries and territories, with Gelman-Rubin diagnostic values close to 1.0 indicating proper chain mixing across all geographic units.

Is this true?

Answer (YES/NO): NO